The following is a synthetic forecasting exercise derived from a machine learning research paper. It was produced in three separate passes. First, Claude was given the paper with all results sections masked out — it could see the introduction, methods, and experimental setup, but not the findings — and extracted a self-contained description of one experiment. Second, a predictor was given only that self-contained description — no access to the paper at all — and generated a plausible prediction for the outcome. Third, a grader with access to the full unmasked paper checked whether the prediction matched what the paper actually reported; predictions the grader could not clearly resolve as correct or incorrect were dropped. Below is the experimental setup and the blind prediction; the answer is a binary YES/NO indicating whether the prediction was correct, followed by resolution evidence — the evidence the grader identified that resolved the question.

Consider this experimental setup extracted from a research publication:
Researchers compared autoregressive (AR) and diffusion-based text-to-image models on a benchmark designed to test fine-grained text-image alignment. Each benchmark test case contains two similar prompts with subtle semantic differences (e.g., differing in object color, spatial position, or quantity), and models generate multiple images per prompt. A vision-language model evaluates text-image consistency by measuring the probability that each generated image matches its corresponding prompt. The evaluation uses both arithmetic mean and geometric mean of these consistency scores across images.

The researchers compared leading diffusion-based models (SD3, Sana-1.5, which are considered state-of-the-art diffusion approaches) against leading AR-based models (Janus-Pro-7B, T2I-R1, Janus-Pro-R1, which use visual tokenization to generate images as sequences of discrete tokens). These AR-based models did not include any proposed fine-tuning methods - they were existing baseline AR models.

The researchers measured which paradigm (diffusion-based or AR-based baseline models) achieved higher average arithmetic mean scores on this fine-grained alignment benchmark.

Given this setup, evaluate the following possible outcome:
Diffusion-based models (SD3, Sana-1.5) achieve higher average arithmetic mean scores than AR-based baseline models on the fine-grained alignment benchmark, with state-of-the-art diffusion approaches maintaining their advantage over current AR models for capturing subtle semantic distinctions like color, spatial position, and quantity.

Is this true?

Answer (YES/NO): YES